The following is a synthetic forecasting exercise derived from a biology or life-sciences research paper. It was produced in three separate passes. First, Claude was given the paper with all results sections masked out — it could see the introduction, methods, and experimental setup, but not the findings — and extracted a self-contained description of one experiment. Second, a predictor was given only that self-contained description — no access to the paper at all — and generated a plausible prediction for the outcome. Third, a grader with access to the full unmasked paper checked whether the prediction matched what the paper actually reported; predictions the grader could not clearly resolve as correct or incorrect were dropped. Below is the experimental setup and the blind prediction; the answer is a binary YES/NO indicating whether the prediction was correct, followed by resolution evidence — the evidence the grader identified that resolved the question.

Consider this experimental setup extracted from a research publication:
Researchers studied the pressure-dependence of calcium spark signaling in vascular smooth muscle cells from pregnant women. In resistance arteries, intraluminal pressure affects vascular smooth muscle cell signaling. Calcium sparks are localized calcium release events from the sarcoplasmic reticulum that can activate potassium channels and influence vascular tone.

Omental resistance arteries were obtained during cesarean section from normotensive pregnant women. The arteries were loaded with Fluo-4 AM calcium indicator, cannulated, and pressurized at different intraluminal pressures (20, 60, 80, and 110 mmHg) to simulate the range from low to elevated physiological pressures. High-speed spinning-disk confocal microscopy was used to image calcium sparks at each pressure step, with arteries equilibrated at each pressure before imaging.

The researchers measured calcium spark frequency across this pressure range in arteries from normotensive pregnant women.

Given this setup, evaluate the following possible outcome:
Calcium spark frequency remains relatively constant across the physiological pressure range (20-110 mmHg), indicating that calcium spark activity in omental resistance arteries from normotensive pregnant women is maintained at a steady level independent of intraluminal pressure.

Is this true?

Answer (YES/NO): NO